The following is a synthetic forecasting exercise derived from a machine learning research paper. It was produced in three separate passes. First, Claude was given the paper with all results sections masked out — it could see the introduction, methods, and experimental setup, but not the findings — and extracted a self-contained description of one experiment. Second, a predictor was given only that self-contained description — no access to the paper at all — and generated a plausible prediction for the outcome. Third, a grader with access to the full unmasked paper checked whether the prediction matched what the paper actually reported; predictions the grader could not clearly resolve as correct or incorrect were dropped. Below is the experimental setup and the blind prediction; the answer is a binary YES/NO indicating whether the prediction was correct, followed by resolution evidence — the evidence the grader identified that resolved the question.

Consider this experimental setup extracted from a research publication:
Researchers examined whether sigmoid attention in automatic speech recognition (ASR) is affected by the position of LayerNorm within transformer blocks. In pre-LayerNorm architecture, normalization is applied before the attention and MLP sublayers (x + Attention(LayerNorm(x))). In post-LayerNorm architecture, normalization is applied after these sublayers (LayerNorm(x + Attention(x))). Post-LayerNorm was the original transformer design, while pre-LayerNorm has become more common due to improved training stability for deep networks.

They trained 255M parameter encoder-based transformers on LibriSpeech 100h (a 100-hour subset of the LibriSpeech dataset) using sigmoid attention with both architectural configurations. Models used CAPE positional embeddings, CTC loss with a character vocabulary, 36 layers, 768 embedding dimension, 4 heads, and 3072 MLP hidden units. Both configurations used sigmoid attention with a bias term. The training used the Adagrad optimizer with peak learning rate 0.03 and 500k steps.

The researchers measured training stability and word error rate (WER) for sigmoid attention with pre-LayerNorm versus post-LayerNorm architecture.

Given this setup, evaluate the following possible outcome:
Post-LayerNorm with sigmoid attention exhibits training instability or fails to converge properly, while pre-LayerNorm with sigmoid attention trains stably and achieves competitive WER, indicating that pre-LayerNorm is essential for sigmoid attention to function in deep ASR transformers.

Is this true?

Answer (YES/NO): YES